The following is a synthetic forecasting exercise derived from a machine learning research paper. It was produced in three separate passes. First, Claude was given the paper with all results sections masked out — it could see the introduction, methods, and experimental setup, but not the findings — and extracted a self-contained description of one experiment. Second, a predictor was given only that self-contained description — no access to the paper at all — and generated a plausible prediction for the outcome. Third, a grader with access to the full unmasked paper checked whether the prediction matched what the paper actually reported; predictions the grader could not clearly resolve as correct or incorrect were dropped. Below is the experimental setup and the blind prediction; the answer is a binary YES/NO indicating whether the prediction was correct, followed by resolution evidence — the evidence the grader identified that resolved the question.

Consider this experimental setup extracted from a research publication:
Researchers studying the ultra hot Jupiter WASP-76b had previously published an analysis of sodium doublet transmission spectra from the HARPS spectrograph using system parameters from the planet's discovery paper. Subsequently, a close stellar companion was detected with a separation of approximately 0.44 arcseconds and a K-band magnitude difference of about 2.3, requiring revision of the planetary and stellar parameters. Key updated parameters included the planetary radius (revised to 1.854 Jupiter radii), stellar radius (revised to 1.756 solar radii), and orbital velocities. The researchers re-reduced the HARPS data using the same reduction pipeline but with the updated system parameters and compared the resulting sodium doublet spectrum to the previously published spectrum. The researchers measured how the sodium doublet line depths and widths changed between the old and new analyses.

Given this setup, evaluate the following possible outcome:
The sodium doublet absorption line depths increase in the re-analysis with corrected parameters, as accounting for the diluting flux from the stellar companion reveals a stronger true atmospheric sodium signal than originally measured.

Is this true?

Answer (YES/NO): NO